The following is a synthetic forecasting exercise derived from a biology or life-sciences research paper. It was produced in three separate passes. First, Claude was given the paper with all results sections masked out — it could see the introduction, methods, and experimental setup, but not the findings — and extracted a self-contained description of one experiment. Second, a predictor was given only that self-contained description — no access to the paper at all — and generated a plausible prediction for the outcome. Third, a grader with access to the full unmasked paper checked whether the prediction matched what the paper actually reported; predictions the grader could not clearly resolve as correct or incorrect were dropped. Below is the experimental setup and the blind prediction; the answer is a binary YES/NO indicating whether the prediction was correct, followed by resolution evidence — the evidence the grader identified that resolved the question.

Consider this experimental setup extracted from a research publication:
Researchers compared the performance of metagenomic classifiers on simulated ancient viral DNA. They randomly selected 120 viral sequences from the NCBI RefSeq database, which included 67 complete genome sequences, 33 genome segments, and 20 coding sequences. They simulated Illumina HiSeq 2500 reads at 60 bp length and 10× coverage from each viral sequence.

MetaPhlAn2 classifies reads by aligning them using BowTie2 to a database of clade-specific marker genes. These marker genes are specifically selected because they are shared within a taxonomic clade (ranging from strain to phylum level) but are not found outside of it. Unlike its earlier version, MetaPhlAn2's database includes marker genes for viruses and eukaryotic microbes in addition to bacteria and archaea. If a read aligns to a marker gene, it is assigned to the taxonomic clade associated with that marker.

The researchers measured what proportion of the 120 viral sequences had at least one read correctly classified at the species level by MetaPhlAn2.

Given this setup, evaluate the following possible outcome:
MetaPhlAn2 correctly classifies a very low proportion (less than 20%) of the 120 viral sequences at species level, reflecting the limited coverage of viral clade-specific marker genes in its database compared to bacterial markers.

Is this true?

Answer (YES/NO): NO